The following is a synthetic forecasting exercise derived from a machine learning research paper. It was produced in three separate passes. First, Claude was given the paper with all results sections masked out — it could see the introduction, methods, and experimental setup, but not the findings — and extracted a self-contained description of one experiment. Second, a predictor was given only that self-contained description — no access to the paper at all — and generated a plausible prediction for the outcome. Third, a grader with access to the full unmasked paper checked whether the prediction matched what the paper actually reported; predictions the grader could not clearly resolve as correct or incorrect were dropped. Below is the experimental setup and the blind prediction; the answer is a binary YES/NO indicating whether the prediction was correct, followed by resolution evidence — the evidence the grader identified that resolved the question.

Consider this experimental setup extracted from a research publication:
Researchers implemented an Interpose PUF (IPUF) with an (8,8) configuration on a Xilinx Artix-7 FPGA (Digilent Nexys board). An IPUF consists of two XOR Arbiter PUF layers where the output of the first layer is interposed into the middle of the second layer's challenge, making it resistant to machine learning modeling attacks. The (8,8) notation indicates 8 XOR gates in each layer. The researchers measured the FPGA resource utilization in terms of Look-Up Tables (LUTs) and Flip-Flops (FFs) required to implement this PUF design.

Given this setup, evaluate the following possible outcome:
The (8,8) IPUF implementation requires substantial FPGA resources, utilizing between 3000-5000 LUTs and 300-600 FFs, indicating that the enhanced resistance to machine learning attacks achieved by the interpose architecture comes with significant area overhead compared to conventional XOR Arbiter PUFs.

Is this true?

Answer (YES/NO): NO